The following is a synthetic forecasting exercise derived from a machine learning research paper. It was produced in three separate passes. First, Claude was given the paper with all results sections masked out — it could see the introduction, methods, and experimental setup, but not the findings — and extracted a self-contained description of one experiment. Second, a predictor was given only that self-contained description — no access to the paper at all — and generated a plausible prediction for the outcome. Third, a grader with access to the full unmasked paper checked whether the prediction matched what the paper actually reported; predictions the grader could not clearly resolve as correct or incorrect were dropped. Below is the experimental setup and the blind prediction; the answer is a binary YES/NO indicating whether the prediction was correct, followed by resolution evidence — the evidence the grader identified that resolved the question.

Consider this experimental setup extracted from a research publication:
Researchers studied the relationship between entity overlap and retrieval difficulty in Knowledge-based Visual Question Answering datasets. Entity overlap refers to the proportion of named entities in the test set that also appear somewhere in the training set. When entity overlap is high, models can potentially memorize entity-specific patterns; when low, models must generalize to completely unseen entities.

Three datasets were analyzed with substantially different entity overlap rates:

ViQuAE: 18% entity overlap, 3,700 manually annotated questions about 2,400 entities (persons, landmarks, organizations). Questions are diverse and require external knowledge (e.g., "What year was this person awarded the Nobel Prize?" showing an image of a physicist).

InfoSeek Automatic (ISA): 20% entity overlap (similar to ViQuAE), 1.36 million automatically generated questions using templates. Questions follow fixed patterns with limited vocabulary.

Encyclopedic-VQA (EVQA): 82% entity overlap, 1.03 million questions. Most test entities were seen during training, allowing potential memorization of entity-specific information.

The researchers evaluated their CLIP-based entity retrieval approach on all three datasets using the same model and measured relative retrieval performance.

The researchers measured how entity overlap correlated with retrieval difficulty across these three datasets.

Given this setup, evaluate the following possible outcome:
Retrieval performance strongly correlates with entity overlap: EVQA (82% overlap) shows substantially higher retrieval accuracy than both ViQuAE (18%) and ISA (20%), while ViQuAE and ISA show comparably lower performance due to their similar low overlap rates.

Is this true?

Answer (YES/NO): NO